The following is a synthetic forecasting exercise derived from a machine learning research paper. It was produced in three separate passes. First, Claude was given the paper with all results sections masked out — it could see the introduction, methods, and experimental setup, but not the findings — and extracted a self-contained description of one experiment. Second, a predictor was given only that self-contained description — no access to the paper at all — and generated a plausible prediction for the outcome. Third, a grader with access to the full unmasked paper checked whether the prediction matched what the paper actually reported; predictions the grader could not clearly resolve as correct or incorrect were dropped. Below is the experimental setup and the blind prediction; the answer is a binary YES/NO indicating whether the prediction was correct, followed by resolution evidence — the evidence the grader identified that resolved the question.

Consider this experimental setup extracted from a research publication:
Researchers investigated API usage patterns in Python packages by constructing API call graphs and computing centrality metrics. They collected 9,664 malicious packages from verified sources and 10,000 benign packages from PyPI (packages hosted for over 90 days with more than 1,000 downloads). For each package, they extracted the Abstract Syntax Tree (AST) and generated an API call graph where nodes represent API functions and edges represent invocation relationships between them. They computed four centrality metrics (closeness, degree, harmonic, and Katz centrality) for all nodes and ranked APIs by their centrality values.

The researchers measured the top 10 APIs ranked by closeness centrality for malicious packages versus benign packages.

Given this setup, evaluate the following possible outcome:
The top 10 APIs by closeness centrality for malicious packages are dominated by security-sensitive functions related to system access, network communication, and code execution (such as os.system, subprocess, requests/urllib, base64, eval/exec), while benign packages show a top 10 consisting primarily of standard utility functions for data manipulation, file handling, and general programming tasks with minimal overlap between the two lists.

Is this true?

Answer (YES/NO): NO